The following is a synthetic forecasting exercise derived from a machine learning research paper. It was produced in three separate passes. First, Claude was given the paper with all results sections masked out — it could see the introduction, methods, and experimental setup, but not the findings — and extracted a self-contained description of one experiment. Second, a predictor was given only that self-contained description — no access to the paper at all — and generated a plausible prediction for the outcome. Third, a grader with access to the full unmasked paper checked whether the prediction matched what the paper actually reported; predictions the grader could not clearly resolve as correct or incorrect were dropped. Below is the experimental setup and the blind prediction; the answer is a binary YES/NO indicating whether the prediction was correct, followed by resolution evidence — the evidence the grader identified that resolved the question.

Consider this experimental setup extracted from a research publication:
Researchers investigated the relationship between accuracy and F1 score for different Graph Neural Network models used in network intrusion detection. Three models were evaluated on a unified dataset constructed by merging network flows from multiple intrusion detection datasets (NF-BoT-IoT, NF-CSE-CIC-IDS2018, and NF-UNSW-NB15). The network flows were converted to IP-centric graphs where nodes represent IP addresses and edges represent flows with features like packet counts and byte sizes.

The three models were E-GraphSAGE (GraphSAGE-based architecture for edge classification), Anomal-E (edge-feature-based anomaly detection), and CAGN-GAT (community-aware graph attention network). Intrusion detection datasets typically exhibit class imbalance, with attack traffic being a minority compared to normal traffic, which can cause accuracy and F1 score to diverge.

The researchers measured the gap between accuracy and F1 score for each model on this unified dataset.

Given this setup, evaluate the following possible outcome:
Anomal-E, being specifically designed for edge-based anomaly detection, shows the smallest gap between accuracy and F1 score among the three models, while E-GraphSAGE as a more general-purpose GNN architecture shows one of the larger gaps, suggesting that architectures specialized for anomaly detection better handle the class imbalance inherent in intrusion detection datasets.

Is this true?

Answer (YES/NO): YES